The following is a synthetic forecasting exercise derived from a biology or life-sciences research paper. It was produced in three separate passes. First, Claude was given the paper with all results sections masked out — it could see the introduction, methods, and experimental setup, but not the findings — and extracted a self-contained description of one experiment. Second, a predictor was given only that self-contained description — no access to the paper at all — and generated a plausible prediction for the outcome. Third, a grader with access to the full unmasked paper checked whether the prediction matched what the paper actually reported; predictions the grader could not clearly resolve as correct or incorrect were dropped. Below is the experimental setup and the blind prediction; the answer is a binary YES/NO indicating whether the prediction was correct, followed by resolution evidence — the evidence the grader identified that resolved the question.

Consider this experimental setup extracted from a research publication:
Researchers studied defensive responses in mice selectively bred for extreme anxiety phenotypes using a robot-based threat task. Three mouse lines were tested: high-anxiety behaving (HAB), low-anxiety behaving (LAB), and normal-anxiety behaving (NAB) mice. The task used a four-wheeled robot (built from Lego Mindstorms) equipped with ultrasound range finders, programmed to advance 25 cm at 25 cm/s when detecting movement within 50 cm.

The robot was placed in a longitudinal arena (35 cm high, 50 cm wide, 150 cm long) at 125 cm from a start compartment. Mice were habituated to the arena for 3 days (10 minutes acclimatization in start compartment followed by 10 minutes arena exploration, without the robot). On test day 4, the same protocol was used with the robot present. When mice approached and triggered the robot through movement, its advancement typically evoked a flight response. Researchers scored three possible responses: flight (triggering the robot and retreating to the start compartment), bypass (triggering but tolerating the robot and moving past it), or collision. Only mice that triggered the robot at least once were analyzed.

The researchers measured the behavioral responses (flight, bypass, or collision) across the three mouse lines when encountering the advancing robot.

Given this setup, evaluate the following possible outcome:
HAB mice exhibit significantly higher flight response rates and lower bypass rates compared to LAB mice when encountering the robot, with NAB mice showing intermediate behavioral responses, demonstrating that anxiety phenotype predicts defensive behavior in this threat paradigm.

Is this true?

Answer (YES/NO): YES